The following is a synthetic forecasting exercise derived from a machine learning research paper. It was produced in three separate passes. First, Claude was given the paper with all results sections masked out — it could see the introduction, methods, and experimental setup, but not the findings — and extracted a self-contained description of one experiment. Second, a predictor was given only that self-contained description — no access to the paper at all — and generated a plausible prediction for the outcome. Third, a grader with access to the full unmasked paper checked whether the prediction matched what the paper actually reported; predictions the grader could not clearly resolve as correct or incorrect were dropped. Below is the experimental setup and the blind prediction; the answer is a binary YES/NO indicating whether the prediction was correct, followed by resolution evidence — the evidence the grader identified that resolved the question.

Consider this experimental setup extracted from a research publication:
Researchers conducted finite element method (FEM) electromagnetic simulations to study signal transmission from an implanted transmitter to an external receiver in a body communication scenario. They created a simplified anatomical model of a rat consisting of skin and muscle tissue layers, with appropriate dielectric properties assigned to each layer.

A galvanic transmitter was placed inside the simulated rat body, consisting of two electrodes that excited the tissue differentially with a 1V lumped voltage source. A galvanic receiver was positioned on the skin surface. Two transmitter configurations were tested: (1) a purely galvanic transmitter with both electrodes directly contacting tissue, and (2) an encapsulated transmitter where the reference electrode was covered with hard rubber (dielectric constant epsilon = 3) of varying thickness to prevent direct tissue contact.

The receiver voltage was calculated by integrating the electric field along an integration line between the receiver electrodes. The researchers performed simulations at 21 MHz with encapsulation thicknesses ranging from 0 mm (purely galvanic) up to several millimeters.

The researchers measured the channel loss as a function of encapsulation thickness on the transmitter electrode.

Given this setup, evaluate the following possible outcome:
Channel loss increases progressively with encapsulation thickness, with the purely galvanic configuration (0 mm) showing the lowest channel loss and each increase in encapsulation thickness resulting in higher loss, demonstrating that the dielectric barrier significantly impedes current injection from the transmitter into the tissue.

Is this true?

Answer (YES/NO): NO